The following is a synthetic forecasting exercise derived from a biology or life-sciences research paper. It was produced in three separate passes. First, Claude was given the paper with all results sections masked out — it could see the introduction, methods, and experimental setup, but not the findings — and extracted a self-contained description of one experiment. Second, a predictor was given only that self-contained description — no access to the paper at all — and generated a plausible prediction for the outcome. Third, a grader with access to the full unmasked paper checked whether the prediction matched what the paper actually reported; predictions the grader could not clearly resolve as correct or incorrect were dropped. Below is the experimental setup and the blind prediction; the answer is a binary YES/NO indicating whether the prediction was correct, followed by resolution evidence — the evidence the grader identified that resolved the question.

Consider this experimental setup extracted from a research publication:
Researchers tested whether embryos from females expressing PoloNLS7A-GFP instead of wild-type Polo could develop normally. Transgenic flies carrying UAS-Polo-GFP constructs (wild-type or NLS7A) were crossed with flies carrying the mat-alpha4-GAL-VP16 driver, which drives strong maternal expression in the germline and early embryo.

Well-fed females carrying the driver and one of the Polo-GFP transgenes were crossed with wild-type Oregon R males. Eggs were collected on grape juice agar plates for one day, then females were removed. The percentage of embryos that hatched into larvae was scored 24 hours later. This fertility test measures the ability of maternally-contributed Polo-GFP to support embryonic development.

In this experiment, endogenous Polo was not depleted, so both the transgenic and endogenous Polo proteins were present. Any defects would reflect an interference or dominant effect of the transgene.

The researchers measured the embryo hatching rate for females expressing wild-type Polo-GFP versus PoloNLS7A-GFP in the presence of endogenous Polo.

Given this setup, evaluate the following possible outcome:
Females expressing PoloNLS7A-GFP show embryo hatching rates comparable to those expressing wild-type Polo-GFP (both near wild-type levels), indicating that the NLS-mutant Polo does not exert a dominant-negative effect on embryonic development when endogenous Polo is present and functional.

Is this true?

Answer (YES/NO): NO